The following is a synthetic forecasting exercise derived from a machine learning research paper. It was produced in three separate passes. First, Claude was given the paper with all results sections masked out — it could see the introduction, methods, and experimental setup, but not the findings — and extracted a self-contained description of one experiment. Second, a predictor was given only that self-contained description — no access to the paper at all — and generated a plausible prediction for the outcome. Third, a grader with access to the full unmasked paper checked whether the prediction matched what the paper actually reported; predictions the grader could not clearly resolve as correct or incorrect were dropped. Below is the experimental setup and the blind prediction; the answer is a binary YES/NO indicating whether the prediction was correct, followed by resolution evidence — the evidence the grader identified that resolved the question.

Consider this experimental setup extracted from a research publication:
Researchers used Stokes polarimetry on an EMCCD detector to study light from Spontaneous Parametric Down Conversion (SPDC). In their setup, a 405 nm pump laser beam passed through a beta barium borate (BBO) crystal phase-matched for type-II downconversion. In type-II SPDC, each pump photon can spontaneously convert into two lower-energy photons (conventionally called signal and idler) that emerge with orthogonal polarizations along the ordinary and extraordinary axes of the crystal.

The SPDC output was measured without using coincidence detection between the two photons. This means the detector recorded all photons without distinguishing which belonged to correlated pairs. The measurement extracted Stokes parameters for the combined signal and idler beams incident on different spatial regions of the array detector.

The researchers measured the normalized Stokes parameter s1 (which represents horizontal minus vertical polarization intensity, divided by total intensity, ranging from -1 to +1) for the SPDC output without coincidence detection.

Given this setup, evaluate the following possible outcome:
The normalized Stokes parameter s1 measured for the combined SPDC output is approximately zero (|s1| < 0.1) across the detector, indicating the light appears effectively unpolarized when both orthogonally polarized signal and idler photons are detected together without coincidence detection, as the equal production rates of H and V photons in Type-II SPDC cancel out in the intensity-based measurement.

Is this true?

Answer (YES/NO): NO